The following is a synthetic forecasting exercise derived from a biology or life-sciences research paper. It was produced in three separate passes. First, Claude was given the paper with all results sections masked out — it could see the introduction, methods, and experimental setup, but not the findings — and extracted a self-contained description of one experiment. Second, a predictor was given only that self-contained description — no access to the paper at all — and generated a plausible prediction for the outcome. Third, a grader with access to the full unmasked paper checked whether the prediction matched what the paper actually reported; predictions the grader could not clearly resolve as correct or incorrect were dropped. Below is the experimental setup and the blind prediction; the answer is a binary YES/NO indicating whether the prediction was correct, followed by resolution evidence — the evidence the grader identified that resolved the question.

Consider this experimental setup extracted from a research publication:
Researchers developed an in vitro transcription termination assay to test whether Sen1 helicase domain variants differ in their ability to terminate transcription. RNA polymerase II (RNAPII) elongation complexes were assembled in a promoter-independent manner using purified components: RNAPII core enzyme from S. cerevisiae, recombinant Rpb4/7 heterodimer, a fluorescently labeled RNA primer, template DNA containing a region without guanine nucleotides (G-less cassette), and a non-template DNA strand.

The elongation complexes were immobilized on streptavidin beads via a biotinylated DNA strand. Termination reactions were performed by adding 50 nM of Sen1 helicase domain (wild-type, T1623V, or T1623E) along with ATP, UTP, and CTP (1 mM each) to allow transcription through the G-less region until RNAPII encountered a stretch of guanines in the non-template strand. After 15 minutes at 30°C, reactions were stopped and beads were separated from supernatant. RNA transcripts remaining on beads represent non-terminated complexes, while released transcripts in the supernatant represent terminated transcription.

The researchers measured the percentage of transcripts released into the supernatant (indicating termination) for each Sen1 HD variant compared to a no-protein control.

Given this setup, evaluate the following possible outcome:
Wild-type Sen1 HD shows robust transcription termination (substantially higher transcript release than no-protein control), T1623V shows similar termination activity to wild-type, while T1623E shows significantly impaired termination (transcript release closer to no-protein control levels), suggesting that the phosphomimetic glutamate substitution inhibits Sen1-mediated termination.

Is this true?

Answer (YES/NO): YES